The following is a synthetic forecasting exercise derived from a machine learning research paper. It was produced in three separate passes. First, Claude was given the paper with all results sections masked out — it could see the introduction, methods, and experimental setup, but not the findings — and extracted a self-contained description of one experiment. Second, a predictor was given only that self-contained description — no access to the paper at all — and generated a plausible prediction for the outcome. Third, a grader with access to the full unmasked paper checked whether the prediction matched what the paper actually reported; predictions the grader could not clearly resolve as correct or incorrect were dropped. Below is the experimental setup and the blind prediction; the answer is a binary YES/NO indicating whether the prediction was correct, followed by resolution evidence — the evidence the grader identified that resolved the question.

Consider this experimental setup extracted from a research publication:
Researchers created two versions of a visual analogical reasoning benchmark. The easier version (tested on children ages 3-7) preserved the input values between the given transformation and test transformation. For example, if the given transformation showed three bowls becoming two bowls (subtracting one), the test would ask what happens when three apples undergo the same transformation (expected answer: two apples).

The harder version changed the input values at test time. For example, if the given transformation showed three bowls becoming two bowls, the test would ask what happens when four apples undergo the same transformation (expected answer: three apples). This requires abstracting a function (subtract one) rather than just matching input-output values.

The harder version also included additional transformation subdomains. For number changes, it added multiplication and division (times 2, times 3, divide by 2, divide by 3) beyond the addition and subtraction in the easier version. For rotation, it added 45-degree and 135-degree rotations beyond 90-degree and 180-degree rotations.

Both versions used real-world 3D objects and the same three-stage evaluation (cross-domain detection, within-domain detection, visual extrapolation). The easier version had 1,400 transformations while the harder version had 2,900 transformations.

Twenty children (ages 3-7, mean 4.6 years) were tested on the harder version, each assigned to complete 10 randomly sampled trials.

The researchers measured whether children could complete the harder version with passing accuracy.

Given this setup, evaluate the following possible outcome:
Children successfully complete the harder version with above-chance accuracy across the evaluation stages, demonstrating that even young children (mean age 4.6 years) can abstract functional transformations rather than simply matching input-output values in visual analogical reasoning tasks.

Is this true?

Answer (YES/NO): NO